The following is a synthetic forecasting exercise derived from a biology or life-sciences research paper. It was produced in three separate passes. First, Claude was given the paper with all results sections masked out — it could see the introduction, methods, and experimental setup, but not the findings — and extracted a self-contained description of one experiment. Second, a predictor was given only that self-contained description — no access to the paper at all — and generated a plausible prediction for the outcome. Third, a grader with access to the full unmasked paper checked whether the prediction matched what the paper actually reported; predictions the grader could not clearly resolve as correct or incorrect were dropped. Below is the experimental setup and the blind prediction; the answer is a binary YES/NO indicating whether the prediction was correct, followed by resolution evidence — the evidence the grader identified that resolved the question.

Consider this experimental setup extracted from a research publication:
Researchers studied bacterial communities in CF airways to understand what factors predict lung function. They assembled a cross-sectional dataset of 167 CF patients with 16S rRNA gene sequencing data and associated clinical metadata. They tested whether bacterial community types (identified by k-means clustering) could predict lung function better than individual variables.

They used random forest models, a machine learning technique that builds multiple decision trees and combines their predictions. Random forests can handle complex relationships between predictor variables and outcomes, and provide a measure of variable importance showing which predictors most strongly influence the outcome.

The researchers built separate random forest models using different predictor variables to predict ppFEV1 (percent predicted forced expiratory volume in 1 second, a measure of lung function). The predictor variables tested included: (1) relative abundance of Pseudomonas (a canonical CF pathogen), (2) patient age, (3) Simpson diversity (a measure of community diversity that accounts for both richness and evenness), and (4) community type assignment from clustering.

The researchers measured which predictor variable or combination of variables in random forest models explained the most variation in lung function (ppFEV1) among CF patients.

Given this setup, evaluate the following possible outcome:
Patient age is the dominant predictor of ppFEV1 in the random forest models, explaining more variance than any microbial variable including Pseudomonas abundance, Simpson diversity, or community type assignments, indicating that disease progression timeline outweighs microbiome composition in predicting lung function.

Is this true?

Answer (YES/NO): NO